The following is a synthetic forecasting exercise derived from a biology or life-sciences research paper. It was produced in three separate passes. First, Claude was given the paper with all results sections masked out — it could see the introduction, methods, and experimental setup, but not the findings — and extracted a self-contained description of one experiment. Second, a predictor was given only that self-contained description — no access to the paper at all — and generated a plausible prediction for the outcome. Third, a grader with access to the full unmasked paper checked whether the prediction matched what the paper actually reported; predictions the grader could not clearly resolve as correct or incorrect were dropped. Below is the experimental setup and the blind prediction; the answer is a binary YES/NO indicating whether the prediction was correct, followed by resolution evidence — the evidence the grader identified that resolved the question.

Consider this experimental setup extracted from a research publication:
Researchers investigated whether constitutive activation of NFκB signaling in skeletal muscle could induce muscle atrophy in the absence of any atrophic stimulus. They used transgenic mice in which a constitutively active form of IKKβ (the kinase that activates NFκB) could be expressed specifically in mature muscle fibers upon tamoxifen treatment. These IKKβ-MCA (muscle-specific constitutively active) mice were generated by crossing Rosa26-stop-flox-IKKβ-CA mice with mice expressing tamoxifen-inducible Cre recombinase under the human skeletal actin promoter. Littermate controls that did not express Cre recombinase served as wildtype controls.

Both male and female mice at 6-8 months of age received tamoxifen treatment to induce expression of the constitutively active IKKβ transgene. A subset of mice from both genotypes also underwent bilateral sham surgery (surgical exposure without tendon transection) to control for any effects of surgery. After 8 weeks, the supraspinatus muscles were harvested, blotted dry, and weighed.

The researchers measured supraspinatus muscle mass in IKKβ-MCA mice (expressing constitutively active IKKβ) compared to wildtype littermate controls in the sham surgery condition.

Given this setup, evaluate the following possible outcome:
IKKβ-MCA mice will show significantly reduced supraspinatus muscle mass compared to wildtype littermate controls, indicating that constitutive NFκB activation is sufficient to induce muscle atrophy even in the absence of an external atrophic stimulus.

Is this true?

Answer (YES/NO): NO